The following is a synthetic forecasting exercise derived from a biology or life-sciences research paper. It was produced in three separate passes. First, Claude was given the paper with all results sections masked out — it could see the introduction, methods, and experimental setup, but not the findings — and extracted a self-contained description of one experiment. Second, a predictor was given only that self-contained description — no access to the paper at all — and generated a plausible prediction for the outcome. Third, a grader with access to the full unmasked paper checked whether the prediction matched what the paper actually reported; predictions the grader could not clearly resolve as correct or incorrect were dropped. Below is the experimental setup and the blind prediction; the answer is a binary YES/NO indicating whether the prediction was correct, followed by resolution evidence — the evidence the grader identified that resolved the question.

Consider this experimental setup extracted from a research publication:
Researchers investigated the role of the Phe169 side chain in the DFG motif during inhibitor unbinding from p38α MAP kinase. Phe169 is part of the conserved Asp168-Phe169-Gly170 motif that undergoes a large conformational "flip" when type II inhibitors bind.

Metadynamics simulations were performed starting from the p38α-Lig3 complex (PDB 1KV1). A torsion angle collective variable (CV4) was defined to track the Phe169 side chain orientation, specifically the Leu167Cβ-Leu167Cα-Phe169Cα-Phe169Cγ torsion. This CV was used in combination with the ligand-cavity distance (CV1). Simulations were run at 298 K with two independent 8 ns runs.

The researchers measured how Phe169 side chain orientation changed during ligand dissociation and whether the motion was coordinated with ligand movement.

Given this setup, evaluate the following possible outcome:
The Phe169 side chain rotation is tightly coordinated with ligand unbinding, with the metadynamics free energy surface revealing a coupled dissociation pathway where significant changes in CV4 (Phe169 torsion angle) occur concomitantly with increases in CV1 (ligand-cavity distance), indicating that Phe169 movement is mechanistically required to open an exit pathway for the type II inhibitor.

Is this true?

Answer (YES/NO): NO